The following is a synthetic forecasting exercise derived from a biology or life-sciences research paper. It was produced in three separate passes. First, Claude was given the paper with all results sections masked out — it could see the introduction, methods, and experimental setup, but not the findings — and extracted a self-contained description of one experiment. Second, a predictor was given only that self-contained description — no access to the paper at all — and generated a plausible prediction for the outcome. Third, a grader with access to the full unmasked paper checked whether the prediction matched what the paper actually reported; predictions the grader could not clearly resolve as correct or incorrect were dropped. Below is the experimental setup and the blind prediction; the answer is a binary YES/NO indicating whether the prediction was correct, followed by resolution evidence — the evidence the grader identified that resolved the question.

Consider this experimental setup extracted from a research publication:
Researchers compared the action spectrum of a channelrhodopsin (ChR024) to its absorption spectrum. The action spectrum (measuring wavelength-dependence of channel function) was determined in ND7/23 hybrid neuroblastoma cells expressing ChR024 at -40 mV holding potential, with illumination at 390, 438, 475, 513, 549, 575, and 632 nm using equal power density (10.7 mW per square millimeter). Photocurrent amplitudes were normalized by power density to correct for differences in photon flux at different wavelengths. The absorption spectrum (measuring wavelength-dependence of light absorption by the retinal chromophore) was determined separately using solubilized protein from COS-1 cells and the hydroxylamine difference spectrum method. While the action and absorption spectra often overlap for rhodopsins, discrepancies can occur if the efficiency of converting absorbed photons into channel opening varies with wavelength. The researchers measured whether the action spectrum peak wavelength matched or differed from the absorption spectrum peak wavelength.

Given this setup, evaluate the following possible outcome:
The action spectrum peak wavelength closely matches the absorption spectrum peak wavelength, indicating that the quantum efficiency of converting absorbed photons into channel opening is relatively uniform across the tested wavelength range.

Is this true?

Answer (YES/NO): YES